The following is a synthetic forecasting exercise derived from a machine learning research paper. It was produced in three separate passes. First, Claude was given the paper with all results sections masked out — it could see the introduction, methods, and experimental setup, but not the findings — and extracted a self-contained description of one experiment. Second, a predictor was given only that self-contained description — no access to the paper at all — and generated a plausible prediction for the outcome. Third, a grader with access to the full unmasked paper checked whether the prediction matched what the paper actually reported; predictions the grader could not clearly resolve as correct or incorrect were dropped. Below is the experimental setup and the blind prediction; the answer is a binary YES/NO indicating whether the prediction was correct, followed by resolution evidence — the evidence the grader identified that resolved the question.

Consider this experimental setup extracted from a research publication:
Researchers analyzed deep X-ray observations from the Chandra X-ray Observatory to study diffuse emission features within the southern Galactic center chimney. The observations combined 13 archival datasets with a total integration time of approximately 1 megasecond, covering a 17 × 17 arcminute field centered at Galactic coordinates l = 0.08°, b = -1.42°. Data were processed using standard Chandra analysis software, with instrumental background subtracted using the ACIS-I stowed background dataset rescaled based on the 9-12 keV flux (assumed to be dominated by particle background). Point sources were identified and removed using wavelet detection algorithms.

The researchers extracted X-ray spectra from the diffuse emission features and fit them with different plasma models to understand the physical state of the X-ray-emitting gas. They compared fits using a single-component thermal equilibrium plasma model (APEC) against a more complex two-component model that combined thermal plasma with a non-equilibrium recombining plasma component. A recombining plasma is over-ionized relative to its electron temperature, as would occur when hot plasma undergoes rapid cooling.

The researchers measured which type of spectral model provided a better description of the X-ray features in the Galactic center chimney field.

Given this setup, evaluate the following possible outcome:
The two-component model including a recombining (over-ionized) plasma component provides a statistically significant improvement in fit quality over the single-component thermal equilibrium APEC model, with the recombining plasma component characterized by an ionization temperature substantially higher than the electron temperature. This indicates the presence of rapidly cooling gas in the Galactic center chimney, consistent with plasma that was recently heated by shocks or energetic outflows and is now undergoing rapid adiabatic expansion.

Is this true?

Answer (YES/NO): YES